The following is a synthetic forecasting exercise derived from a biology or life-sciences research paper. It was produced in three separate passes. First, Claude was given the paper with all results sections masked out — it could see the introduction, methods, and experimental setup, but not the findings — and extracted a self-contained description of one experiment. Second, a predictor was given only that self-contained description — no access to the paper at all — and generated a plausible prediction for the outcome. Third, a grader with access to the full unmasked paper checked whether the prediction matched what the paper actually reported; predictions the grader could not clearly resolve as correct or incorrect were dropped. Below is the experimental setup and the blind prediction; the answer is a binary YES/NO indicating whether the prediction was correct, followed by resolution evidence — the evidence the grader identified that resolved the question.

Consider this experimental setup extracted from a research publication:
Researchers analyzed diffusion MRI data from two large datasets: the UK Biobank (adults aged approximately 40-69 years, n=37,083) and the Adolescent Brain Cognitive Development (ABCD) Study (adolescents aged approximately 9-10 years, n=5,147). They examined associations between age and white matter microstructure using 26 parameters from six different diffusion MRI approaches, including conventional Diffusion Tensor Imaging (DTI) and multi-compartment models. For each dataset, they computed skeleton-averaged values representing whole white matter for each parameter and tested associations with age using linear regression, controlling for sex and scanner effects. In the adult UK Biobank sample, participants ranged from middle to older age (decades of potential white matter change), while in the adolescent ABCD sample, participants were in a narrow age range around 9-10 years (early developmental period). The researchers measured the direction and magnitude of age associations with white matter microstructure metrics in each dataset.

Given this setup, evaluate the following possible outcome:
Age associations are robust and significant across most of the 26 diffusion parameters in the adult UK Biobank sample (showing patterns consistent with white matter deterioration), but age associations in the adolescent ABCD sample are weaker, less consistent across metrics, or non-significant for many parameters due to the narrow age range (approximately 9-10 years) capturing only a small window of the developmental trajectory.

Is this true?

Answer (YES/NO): NO